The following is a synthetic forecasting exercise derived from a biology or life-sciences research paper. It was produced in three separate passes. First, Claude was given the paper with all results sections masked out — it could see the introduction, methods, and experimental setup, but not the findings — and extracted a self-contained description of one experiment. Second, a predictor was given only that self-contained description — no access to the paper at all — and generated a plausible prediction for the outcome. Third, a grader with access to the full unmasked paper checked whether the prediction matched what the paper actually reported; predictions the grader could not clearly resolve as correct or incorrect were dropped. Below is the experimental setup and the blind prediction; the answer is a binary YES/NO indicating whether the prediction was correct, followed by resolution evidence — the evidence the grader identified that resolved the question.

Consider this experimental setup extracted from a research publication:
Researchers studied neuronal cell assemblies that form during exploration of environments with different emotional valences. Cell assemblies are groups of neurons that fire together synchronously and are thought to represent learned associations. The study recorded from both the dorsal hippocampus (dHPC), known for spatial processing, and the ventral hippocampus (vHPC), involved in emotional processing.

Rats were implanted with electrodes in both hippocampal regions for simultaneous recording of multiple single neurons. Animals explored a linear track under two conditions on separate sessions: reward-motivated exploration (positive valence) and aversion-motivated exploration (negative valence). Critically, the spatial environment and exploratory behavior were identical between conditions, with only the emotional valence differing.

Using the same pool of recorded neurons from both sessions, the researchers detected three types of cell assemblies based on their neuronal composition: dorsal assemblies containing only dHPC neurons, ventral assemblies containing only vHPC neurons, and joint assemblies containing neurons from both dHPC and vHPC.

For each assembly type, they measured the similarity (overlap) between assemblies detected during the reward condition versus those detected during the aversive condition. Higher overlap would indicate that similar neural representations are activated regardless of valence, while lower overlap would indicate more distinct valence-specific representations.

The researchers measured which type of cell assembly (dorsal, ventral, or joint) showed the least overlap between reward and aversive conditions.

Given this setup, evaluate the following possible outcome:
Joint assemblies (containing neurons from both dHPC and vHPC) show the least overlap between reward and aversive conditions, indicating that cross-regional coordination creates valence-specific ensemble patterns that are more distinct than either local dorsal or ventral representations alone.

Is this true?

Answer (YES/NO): YES